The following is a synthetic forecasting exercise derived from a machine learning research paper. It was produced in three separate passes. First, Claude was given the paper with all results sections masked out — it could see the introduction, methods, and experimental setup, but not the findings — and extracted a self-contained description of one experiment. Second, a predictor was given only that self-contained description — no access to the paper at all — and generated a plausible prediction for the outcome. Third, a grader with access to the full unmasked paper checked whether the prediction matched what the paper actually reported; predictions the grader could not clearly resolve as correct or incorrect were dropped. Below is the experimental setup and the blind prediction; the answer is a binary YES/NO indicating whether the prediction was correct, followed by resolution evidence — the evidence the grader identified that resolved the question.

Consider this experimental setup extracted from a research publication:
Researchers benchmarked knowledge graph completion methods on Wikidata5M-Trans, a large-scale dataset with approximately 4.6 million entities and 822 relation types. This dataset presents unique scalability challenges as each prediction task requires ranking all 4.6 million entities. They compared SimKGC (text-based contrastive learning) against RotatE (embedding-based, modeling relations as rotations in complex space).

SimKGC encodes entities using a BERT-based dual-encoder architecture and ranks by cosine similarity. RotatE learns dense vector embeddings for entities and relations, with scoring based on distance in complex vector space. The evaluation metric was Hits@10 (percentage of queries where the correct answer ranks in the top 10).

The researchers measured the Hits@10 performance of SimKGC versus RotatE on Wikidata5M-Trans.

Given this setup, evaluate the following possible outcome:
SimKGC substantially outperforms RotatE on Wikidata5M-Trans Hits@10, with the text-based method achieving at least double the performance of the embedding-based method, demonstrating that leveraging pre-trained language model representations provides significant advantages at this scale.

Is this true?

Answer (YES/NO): NO